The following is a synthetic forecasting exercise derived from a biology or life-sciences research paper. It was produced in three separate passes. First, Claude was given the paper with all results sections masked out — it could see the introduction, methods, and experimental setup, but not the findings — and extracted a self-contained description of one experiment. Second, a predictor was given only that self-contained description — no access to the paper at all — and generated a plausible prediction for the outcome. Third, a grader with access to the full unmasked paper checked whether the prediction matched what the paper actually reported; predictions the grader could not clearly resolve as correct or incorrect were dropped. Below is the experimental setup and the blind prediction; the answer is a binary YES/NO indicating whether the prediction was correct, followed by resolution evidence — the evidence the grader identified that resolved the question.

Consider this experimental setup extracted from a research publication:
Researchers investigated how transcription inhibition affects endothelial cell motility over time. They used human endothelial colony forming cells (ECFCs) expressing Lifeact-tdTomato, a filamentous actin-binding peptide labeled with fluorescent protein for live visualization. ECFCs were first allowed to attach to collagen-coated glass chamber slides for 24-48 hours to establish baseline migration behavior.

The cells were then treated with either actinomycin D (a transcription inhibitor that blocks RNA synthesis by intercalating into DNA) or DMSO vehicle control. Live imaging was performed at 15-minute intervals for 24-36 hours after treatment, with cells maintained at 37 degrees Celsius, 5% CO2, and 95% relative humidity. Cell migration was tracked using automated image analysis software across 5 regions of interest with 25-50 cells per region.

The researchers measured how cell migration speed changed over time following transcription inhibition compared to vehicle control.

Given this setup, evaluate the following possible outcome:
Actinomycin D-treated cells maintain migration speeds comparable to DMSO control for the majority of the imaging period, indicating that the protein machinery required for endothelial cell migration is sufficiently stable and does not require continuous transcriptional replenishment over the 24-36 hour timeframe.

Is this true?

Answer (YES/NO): NO